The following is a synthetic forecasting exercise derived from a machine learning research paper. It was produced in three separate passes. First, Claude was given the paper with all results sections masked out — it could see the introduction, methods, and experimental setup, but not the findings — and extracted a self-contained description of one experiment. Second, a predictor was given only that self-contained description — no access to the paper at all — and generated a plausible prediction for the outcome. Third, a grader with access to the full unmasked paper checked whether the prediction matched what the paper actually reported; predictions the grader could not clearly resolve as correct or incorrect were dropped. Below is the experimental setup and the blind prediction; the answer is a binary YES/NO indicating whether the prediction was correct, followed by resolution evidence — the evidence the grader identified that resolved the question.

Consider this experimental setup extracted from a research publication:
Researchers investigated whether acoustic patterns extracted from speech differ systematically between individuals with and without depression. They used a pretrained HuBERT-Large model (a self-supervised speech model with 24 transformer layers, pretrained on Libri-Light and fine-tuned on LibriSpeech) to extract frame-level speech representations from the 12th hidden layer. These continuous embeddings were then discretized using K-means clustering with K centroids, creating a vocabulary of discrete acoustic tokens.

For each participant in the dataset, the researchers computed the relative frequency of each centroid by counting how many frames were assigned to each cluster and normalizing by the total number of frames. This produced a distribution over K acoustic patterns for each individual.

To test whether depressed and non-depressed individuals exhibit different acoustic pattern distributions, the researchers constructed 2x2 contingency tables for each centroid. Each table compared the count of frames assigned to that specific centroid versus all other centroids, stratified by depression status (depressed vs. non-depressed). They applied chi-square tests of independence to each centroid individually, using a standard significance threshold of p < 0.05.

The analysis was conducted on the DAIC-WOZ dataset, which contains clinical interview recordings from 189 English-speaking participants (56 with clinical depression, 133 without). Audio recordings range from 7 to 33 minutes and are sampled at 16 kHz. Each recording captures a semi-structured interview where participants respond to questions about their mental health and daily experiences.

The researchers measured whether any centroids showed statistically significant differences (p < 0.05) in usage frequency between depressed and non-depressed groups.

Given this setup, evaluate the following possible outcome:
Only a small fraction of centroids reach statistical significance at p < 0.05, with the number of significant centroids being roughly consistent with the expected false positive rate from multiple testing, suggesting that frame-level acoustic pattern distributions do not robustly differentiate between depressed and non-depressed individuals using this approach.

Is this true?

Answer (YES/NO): NO